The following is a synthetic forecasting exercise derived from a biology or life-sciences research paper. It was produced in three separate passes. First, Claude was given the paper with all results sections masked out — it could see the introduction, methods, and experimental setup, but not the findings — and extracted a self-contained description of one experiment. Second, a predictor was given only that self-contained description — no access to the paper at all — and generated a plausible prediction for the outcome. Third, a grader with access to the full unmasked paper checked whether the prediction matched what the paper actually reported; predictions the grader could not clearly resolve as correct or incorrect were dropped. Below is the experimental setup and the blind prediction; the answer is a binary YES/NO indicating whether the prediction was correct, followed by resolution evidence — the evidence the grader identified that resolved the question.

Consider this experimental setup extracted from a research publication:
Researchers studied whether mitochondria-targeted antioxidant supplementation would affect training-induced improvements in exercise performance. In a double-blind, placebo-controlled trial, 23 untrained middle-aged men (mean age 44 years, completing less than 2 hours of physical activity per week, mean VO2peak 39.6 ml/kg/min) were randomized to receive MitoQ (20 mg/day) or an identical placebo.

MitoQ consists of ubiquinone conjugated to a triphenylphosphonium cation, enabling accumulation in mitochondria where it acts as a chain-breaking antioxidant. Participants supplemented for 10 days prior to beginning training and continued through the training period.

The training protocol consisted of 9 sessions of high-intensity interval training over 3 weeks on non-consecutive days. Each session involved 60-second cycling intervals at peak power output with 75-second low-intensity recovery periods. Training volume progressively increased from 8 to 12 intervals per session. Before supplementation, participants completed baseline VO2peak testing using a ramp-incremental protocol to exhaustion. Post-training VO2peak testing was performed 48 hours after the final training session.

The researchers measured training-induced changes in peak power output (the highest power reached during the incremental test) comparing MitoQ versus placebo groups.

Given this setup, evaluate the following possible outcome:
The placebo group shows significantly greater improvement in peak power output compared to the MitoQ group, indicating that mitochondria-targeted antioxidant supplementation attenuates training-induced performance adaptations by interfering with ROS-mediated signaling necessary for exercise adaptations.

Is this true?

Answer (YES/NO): NO